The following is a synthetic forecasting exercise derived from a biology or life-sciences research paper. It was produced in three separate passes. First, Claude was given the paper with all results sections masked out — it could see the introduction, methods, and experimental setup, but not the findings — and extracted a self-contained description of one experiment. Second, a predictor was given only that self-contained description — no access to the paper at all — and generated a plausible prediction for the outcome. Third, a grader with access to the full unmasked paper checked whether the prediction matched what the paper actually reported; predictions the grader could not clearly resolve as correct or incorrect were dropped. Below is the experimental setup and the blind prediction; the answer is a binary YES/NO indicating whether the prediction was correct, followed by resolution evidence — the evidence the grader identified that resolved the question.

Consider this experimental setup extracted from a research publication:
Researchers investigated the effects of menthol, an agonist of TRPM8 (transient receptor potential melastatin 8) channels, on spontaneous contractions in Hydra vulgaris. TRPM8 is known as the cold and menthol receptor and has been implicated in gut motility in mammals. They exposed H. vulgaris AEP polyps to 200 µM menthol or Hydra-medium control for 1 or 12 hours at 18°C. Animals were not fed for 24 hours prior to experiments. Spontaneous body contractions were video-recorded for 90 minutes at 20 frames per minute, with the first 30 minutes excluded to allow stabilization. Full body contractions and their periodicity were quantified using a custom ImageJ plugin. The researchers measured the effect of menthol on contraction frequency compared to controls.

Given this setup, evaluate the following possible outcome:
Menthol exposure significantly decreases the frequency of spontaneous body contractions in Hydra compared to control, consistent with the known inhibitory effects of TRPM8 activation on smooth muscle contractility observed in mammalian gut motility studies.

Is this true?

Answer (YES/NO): YES